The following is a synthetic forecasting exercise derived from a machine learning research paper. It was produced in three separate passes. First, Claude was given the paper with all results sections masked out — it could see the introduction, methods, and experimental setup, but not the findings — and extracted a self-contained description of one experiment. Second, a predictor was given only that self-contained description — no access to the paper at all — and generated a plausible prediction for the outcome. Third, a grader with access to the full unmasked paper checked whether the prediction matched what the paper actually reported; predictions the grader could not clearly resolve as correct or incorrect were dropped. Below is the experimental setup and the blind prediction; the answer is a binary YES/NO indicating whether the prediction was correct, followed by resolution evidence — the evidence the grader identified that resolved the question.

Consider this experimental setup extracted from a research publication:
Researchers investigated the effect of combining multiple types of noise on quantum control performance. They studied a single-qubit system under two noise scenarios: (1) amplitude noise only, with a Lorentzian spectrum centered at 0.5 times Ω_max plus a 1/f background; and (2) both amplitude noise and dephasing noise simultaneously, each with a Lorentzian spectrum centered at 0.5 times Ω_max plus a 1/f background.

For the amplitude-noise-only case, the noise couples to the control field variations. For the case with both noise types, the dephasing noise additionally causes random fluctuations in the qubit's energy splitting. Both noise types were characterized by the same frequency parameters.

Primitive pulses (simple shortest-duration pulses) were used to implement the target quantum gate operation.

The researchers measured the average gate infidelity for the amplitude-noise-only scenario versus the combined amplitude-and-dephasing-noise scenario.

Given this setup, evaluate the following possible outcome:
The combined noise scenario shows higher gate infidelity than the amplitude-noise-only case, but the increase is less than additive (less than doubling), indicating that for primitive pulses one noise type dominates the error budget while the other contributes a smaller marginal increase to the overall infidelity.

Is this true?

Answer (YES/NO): NO